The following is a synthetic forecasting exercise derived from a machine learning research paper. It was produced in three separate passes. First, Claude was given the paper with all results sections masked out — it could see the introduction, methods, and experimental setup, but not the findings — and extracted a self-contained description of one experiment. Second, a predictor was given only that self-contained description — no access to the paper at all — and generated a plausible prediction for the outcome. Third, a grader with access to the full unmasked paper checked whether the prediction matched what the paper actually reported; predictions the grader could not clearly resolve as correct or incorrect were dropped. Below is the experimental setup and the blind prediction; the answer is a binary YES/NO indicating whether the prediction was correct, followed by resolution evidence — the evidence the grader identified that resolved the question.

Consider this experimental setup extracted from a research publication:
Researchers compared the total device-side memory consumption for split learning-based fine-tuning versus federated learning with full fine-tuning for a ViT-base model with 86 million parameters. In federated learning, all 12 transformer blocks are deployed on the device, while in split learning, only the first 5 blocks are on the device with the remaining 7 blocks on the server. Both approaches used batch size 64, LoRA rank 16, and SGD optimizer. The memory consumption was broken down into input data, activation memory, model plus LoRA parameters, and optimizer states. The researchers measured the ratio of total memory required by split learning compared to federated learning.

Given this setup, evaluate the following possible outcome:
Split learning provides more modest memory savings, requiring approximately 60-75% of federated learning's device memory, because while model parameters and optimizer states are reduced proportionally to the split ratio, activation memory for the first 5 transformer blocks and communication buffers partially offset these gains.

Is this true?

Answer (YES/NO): NO